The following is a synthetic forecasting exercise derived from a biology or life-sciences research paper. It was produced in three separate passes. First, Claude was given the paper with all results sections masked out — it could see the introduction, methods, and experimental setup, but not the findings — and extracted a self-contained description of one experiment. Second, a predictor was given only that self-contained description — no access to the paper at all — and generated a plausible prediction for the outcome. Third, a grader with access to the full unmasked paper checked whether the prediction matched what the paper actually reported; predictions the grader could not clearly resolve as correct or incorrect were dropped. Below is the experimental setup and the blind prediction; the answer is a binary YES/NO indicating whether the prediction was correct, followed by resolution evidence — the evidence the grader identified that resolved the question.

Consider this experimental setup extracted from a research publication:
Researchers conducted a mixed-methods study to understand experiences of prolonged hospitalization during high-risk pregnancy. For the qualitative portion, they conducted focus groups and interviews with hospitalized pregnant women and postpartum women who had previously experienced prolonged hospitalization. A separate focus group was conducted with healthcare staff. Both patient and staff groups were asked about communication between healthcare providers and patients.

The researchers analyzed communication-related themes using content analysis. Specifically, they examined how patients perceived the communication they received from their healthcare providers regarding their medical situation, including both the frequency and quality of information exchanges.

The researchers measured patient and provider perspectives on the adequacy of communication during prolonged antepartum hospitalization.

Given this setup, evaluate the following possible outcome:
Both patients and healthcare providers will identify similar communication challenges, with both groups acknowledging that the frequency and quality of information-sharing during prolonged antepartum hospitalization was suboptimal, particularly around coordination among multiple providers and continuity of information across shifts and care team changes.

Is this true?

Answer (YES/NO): NO